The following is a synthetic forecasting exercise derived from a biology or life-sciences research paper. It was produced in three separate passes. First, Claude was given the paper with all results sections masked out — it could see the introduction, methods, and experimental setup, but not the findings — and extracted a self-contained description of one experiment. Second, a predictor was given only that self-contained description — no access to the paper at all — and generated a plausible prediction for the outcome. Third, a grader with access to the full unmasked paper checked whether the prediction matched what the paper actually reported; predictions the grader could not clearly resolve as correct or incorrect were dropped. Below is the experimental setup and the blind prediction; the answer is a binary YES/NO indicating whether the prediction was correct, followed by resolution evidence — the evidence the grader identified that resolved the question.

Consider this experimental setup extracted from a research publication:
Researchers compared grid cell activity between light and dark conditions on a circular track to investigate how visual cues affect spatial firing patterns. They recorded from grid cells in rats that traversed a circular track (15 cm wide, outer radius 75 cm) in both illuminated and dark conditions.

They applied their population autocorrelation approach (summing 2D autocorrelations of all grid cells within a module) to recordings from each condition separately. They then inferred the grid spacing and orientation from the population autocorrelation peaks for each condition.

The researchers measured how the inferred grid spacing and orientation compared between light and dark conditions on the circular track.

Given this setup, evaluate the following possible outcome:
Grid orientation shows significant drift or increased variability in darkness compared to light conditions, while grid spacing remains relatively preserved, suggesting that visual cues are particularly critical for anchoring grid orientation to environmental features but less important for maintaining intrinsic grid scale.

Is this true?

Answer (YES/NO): NO